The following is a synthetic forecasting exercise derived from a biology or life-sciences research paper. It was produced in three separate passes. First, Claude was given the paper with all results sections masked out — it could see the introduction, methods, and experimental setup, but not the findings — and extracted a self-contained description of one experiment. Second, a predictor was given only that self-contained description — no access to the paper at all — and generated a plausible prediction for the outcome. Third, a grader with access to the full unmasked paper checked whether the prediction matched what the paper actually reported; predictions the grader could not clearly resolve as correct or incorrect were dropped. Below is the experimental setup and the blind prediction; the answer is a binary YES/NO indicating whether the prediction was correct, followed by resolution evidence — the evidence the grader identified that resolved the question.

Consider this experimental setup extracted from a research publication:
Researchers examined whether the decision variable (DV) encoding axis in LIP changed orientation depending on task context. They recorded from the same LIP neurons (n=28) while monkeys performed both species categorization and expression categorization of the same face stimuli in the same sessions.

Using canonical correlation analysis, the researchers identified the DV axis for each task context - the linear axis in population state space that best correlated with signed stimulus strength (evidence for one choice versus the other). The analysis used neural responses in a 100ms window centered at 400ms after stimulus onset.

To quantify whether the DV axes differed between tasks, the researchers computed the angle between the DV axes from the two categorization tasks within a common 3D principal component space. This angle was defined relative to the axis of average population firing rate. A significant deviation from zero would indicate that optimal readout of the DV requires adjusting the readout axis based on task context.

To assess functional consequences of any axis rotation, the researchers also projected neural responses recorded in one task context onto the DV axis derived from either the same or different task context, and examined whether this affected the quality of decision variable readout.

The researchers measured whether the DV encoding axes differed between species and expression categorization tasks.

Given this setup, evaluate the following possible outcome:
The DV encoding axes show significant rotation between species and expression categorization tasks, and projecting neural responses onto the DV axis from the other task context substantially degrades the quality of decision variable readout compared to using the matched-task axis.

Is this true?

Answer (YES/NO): YES